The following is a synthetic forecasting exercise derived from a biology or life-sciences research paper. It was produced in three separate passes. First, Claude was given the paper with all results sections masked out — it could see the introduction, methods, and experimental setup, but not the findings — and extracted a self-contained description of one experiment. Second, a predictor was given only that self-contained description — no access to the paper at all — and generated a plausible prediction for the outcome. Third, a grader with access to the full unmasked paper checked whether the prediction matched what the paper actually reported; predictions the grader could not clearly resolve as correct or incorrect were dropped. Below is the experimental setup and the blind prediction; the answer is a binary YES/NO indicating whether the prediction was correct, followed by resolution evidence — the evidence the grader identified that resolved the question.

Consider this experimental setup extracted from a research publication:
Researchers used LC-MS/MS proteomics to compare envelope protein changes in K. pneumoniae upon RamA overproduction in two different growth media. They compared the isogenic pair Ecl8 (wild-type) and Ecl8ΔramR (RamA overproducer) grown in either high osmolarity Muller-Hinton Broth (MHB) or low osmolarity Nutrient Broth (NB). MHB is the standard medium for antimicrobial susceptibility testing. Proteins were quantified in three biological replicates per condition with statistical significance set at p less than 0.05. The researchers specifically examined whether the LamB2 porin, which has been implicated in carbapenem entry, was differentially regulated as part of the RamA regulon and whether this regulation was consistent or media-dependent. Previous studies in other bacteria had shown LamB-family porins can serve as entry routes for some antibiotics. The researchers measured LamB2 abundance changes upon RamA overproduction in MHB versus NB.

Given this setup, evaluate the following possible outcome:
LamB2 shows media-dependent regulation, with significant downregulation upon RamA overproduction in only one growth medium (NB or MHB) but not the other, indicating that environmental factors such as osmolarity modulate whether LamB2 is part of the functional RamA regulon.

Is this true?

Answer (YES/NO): YES